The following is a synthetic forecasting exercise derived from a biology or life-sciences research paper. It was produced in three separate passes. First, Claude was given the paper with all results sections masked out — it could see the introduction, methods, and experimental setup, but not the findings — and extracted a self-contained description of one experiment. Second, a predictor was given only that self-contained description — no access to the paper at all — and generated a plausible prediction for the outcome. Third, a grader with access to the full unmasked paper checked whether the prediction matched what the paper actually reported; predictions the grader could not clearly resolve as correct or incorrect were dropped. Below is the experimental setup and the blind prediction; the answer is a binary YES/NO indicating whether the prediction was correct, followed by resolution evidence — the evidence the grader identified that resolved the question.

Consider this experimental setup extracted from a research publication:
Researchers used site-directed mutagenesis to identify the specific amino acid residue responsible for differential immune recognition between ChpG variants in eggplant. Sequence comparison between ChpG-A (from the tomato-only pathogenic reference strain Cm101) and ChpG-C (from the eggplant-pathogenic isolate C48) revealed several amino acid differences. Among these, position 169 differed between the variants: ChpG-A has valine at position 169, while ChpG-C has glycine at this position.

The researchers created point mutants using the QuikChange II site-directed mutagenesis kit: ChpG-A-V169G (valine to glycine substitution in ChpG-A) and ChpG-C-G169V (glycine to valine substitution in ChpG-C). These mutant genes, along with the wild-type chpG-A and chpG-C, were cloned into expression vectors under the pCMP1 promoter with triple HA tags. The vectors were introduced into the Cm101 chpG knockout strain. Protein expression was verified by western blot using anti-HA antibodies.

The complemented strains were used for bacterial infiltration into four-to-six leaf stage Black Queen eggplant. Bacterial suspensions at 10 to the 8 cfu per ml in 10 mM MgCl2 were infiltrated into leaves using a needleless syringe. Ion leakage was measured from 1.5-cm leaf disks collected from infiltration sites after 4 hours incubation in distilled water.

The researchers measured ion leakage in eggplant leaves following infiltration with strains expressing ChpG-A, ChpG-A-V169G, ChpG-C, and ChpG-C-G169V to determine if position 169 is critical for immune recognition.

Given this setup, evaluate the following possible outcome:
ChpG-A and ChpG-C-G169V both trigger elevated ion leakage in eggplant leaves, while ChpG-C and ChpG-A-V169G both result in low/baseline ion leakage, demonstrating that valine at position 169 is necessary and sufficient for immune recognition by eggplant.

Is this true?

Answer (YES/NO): YES